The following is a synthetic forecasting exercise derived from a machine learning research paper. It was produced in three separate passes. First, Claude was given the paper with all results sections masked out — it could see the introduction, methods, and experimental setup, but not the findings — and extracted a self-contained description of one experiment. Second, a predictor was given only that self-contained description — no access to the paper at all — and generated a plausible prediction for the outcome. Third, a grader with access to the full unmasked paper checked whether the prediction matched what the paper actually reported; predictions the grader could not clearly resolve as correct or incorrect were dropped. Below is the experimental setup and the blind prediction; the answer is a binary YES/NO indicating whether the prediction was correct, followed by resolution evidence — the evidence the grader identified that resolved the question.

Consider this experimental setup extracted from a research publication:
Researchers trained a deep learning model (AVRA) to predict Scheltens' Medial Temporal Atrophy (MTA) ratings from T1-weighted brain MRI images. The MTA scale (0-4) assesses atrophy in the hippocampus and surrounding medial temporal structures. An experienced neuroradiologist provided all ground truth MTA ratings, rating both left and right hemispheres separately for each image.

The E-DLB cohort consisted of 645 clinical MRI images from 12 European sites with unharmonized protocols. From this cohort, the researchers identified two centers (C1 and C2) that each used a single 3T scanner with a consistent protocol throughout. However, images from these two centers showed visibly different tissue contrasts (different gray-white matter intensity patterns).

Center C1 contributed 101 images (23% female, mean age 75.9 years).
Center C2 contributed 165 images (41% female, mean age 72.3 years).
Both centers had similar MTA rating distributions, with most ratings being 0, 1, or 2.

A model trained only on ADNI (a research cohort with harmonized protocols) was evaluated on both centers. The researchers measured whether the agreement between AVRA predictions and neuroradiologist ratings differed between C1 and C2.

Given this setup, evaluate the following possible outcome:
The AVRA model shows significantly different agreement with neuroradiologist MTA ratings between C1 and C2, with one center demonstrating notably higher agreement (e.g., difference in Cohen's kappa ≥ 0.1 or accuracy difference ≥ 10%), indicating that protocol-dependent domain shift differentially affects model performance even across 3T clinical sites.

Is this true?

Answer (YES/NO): YES